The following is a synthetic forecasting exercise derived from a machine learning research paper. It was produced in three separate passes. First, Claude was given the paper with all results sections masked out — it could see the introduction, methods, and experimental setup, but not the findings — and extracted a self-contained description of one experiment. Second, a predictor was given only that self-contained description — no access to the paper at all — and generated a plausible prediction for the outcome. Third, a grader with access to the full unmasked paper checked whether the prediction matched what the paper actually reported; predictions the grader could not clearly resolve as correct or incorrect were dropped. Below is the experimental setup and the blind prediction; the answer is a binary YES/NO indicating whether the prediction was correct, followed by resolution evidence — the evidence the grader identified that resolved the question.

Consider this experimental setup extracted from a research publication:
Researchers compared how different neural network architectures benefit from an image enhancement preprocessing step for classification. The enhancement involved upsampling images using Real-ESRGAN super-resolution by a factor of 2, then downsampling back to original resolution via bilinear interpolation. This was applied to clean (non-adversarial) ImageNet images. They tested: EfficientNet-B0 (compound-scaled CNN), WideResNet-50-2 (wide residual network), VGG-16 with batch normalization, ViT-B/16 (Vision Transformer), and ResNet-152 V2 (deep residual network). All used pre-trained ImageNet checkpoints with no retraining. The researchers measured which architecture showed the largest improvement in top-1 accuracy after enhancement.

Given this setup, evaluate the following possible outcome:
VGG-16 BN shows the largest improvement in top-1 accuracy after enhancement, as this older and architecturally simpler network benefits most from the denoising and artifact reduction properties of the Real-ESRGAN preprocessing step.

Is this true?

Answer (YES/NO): NO